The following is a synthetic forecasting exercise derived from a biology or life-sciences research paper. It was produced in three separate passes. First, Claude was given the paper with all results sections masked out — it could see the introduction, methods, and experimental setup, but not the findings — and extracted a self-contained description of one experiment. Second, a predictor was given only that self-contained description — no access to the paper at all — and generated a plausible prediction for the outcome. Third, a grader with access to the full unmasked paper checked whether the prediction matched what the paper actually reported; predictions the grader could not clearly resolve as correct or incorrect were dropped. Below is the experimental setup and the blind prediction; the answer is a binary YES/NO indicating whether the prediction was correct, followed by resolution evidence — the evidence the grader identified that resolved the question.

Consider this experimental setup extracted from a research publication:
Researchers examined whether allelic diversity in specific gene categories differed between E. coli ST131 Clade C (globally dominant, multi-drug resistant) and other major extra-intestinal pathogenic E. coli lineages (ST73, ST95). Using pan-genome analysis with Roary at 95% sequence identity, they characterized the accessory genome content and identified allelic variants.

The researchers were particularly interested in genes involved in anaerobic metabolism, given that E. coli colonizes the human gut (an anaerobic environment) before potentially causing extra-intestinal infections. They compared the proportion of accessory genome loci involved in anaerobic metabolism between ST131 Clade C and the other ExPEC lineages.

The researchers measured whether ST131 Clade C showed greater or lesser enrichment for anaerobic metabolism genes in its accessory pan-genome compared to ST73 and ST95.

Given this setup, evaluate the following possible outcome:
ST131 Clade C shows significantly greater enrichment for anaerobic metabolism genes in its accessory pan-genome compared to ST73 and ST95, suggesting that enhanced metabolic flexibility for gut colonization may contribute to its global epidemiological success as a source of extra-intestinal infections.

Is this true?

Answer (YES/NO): YES